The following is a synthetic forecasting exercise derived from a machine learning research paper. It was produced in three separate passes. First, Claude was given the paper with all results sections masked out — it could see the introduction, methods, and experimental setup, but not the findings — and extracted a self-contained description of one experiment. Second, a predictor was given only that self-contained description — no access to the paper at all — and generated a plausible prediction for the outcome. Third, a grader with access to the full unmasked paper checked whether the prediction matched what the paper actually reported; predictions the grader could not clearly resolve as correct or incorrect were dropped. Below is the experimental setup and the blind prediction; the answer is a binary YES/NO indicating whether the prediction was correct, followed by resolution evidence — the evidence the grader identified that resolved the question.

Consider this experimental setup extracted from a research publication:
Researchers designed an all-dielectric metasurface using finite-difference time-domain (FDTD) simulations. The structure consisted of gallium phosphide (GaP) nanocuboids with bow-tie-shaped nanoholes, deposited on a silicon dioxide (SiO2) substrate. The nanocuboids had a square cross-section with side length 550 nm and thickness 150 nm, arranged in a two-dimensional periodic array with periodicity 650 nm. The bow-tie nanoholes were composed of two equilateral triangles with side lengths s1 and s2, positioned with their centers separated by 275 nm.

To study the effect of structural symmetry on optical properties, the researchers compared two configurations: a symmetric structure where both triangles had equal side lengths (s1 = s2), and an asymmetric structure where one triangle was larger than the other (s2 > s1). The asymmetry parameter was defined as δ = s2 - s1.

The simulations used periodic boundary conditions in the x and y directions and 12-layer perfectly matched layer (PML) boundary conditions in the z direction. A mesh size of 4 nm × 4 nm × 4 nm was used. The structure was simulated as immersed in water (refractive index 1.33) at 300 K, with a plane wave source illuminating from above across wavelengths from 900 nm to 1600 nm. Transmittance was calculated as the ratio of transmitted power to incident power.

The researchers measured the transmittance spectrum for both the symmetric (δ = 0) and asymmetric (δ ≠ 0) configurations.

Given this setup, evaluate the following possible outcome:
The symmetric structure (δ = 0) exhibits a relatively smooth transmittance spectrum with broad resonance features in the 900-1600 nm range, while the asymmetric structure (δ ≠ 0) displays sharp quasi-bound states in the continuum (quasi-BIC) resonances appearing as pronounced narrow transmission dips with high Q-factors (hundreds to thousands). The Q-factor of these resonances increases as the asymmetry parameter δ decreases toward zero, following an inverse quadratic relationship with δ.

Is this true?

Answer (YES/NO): NO